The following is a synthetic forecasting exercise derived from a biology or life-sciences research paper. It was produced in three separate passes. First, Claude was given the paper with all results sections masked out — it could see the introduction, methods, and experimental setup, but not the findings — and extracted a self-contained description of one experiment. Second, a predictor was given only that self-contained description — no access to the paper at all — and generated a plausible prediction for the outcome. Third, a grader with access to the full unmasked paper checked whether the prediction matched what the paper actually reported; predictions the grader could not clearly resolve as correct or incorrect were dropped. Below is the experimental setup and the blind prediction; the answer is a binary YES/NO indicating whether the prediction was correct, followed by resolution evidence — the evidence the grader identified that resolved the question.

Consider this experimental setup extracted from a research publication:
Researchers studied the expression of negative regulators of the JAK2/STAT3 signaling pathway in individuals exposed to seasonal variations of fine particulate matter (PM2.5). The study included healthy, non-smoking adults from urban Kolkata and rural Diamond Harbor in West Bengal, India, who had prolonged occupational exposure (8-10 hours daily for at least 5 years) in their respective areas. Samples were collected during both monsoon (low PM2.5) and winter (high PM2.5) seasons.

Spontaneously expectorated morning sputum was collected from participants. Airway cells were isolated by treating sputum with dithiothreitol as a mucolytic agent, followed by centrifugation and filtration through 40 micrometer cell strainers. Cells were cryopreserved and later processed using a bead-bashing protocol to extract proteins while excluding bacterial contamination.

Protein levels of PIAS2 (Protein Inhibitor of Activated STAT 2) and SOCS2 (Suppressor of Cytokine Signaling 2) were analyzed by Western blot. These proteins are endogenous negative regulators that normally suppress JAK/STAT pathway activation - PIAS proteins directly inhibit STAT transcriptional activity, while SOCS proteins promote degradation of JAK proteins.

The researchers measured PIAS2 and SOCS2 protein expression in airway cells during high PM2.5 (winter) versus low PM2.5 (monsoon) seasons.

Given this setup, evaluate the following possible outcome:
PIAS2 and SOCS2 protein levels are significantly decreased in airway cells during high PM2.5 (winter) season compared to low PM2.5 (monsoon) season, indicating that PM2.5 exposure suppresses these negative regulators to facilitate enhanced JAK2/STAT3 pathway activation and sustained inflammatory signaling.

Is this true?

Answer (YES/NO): YES